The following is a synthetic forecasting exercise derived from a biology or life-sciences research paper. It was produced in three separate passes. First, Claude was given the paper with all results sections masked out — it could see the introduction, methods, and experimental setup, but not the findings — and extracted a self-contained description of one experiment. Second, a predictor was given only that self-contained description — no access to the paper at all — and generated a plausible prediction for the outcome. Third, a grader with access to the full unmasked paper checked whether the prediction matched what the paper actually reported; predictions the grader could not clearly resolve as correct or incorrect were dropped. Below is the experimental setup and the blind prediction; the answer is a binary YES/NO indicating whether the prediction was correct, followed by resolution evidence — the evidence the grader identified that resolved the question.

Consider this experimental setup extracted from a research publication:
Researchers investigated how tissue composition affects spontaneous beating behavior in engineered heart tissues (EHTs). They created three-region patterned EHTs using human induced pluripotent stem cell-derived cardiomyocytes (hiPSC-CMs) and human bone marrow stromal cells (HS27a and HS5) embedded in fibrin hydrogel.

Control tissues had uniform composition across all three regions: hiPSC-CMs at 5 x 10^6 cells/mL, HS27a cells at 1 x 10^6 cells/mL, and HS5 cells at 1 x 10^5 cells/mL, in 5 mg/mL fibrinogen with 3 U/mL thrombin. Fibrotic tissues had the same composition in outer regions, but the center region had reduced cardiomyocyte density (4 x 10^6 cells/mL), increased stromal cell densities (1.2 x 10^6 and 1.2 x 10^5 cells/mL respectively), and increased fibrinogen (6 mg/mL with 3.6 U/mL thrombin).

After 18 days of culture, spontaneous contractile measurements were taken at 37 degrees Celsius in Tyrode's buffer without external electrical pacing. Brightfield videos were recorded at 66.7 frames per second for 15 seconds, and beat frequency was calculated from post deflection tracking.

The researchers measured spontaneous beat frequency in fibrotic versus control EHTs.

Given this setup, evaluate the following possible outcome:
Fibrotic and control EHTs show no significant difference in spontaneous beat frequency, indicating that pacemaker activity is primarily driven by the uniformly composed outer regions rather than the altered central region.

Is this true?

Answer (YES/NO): NO